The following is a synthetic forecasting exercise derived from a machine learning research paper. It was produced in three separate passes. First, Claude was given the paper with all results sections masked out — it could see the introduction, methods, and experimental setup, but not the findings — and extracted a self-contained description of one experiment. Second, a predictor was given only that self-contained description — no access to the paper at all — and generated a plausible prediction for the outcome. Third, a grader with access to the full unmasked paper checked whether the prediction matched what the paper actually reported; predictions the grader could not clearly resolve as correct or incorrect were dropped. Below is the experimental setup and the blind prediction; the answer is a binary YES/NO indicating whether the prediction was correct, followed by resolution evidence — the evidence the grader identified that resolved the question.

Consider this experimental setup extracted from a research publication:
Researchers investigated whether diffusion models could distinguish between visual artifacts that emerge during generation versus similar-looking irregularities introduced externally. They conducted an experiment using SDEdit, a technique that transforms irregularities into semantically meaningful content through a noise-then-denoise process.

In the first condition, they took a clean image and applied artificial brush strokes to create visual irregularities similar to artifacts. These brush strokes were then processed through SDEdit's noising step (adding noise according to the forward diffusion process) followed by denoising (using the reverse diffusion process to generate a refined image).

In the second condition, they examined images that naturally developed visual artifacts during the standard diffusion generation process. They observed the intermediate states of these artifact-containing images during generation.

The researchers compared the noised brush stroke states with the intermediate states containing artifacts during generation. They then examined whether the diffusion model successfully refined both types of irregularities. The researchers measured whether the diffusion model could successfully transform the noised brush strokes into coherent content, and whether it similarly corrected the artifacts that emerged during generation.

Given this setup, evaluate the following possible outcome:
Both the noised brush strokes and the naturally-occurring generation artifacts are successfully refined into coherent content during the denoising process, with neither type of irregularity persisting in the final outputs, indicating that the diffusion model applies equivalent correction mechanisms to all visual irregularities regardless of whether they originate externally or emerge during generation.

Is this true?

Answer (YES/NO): NO